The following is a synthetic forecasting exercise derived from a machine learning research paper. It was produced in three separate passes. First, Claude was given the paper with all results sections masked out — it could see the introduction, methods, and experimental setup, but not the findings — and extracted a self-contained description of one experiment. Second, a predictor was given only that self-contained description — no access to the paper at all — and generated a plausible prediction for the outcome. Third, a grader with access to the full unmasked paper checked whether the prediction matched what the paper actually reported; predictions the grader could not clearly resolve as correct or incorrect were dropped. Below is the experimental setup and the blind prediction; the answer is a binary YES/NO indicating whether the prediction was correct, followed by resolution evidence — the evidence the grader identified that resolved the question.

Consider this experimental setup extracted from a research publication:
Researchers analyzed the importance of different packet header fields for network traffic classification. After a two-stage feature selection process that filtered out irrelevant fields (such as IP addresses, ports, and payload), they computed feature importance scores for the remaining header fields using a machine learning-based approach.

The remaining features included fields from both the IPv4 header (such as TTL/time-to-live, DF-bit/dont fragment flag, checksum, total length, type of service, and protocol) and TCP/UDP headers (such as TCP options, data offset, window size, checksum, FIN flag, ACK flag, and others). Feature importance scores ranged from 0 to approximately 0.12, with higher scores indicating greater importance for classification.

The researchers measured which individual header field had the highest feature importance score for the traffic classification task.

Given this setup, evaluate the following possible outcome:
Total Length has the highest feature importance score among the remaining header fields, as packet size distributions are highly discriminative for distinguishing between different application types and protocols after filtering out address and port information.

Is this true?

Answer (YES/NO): NO